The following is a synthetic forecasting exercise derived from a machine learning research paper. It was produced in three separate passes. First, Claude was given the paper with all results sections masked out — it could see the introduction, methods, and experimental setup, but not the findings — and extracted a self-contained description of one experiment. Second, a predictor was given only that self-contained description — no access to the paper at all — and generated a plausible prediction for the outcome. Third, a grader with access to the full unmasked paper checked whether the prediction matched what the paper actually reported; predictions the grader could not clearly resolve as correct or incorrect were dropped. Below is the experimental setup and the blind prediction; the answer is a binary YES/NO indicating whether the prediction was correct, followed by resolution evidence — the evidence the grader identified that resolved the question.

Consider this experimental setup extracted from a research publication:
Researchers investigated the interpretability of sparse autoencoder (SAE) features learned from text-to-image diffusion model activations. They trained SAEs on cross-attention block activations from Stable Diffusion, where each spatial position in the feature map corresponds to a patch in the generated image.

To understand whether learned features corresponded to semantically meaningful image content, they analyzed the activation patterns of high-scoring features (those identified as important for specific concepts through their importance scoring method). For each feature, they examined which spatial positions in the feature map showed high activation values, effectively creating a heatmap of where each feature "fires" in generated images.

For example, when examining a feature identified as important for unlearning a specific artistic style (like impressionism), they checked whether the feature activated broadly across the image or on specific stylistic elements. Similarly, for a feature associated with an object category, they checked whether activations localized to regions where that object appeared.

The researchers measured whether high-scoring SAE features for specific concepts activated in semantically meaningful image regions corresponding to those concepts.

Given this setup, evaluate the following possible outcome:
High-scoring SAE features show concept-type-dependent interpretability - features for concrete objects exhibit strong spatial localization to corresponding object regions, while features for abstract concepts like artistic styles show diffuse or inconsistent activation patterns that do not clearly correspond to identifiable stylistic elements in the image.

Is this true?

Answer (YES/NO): NO